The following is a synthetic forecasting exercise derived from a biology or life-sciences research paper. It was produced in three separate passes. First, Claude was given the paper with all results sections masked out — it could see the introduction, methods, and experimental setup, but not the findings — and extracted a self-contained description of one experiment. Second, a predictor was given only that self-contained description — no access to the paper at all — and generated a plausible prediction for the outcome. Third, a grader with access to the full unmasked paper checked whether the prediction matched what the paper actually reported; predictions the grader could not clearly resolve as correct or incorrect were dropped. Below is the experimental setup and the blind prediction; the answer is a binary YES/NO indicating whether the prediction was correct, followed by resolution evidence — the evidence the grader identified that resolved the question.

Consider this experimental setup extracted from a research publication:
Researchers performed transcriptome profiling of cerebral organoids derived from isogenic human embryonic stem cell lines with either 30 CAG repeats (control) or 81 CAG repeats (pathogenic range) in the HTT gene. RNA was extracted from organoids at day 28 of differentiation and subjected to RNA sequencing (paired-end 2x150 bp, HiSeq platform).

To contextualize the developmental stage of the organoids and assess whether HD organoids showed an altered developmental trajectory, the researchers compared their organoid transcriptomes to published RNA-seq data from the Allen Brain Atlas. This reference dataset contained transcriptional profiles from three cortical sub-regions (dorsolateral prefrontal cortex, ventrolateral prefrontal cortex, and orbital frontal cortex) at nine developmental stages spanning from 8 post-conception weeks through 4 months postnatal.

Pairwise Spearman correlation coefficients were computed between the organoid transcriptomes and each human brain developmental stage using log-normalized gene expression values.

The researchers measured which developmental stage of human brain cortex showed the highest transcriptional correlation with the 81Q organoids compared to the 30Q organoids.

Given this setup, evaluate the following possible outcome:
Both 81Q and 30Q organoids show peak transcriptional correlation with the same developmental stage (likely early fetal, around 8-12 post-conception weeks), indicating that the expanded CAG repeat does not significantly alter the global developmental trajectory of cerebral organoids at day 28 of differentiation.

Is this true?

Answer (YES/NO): NO